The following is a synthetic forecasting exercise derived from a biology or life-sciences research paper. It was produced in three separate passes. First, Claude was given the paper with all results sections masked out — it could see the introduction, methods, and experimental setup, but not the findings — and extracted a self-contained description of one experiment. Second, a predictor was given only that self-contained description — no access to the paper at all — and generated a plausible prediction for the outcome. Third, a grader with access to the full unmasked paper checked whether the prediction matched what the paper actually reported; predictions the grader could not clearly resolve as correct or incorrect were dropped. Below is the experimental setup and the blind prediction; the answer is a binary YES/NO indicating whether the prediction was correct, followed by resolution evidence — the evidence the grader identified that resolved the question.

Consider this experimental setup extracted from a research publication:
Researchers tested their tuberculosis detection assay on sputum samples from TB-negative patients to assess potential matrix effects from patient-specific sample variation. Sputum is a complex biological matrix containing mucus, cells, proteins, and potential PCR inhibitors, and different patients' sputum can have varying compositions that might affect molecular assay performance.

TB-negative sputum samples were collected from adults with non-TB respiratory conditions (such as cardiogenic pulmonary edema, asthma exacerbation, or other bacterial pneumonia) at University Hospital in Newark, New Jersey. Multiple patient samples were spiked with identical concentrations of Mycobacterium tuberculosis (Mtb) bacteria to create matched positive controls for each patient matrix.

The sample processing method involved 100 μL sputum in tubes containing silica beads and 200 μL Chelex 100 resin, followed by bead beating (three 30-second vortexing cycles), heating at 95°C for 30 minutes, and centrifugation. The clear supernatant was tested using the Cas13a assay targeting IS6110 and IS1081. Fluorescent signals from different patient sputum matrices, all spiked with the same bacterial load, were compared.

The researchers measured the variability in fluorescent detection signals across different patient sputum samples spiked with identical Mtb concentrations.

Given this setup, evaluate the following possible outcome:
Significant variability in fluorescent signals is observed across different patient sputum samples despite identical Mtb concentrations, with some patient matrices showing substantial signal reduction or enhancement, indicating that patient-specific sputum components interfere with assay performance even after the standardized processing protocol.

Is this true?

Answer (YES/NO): YES